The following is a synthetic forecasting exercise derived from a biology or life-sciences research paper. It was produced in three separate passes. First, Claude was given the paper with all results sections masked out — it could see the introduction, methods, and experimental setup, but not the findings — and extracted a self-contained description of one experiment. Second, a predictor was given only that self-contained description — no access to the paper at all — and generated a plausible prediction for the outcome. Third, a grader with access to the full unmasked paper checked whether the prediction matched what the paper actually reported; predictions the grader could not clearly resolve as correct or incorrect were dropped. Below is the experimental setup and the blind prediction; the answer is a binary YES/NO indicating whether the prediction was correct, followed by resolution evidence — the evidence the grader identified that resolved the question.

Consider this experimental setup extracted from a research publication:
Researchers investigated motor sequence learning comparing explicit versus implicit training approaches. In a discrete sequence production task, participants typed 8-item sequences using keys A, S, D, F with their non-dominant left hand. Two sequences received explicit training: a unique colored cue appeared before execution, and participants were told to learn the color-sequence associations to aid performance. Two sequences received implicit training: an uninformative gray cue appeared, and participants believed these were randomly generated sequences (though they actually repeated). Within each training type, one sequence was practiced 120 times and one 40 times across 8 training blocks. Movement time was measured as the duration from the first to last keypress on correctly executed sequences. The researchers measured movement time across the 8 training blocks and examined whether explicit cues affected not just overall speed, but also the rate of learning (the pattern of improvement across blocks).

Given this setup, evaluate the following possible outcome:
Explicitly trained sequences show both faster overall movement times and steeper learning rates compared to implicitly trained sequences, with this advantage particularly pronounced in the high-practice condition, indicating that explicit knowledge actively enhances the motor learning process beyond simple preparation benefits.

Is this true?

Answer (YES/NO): YES